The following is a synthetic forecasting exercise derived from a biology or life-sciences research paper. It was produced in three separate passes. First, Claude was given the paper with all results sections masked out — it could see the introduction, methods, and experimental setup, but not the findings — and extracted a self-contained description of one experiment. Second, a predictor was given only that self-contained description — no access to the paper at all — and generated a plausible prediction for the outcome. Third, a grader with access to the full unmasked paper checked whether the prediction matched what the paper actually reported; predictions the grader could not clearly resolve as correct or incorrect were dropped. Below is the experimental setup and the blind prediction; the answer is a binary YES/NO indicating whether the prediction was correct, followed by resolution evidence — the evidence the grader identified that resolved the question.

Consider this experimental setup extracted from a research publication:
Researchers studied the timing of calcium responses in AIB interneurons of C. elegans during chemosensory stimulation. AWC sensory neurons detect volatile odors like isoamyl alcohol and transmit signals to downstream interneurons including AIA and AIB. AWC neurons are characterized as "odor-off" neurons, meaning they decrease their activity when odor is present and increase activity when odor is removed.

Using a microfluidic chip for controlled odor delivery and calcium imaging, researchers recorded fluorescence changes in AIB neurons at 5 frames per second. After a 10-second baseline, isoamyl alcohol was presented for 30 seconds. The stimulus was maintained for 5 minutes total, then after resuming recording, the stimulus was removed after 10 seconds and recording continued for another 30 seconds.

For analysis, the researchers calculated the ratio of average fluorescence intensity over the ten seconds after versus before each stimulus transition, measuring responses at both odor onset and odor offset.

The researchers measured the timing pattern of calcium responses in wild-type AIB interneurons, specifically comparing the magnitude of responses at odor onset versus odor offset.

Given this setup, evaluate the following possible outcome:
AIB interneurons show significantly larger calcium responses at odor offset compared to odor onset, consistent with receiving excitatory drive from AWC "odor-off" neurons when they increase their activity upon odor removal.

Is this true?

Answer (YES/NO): YES